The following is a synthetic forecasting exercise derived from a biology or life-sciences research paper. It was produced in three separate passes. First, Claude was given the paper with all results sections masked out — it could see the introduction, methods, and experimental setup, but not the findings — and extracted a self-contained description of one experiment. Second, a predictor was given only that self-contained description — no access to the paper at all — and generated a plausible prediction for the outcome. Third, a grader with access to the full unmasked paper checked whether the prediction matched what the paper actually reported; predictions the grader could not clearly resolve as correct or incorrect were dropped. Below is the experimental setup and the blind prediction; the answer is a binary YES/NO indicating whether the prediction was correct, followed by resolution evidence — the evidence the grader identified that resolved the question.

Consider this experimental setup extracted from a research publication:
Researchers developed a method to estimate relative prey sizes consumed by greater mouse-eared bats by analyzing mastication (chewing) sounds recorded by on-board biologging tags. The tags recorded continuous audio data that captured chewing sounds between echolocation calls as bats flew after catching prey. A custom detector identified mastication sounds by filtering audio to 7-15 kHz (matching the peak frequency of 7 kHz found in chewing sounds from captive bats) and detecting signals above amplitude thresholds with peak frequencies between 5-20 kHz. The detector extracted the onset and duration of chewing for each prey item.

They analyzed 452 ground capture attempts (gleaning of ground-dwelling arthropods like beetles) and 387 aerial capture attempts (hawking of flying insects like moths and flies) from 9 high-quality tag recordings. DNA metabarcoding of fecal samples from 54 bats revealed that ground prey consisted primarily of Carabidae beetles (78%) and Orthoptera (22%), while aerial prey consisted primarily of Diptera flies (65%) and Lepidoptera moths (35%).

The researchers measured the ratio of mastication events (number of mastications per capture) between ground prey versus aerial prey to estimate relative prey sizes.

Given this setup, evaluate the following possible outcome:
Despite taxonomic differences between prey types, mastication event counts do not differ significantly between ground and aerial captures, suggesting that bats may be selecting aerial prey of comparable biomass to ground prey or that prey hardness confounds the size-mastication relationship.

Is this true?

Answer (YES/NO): NO